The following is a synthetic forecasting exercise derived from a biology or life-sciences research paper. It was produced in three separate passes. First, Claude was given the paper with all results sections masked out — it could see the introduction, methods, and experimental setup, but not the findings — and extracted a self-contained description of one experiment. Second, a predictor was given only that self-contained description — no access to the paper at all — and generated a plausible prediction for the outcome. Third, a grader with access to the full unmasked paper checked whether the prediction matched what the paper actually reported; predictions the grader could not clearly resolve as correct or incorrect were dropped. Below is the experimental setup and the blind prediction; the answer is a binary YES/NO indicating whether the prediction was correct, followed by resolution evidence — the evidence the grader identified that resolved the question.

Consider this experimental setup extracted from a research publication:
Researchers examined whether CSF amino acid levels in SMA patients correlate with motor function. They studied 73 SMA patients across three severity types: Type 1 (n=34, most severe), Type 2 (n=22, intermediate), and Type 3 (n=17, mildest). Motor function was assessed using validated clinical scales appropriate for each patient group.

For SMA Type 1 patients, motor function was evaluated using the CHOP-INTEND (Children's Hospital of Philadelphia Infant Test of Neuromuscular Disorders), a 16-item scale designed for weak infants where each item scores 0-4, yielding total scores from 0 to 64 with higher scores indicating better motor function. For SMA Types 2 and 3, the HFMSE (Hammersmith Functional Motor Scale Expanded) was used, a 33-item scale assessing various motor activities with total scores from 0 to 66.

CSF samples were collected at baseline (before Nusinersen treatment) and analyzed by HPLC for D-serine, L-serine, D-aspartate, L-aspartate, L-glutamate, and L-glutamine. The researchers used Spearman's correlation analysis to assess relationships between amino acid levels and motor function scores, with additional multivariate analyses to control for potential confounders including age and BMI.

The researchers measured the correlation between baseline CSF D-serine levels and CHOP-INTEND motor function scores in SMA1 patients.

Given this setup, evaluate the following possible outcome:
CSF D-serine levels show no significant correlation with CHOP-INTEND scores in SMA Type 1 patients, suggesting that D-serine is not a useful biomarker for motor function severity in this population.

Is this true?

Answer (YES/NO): NO